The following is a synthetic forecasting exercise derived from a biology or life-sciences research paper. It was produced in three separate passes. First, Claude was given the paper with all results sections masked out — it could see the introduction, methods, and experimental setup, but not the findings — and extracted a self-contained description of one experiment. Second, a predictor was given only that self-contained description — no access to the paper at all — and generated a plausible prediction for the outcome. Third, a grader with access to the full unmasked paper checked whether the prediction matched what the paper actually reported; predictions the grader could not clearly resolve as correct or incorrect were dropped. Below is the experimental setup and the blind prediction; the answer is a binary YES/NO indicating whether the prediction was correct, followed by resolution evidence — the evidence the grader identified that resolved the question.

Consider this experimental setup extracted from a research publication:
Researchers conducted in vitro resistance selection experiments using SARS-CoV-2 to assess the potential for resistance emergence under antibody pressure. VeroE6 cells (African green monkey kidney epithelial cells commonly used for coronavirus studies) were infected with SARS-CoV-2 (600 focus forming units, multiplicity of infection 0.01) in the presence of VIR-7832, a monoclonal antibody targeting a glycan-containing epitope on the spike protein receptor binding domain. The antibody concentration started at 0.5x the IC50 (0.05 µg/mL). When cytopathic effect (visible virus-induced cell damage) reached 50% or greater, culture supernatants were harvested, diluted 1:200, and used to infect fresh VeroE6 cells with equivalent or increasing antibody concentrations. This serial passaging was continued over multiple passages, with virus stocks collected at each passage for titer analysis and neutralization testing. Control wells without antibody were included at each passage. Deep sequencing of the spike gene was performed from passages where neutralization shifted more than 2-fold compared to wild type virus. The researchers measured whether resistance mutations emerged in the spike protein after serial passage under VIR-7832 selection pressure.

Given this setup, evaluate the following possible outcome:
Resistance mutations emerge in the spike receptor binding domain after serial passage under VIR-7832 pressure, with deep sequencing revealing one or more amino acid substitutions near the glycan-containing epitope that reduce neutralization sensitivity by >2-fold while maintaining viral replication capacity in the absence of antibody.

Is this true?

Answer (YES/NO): NO